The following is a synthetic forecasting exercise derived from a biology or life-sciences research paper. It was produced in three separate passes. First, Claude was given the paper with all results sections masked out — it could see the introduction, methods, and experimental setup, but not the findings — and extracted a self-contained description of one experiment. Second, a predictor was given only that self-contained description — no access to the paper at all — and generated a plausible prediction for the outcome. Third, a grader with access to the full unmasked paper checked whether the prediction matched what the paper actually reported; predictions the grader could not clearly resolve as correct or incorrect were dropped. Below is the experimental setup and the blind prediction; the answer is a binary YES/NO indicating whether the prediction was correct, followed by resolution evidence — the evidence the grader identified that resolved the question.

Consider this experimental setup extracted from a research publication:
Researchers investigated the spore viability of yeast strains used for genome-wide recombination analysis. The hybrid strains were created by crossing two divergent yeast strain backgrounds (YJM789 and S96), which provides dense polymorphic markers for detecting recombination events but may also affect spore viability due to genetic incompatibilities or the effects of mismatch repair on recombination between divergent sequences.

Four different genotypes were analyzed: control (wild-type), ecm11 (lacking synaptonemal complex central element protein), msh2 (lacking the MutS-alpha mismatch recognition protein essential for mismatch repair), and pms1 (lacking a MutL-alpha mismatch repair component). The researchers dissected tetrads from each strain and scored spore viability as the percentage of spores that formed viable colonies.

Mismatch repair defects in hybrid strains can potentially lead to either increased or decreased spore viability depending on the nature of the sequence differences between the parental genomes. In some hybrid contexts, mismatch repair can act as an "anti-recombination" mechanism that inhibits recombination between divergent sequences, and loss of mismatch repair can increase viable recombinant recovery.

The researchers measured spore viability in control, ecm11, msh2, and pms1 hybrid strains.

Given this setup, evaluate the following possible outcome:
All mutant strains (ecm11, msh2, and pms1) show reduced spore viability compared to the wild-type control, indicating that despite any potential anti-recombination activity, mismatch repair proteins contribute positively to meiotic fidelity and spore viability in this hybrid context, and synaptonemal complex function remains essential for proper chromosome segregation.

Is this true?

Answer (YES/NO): YES